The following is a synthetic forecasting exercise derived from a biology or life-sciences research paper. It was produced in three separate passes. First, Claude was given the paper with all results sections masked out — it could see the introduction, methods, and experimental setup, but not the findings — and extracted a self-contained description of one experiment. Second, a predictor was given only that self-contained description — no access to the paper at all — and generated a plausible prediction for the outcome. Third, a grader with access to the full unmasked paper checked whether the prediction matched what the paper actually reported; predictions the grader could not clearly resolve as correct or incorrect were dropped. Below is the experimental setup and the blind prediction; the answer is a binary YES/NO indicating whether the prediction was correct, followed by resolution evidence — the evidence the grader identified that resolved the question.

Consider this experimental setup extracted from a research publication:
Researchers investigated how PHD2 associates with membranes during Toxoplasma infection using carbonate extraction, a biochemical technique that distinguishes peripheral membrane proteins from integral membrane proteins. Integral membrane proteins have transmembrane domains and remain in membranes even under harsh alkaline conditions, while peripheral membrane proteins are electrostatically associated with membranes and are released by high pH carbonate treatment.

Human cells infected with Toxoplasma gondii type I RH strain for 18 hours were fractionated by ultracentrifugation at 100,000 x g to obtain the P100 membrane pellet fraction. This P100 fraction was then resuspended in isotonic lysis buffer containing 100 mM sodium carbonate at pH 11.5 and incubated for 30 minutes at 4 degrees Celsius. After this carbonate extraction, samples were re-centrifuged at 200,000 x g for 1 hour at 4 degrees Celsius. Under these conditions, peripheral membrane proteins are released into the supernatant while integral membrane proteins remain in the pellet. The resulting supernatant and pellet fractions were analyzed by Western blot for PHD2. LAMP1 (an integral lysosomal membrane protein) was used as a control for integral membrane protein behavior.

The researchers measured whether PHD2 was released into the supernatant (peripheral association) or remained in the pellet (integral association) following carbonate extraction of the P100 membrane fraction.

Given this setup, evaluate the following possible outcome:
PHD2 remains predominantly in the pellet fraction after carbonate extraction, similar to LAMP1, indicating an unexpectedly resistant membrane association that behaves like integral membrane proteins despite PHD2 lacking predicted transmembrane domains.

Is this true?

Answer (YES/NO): NO